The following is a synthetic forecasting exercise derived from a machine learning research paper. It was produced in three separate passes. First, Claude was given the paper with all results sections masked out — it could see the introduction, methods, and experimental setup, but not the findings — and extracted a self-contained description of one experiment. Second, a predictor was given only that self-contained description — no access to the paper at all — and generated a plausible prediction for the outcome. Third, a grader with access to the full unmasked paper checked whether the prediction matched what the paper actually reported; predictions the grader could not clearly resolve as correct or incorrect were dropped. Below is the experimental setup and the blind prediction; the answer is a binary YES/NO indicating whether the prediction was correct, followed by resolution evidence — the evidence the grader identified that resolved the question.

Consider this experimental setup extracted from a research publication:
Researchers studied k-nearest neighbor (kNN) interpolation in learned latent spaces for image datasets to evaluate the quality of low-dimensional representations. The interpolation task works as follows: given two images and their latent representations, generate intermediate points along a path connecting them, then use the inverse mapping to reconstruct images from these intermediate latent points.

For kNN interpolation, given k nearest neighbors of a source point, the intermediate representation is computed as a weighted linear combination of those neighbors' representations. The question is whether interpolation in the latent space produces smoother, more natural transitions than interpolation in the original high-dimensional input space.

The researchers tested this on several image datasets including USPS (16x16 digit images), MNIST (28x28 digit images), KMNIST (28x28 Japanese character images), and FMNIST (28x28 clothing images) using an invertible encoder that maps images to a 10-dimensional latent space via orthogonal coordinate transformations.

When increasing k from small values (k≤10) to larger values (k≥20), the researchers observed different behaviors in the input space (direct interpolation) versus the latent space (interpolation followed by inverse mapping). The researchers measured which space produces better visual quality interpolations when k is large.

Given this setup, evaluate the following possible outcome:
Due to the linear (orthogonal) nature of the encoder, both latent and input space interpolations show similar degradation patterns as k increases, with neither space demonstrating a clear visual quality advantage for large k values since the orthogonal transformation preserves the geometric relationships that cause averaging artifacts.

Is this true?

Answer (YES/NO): NO